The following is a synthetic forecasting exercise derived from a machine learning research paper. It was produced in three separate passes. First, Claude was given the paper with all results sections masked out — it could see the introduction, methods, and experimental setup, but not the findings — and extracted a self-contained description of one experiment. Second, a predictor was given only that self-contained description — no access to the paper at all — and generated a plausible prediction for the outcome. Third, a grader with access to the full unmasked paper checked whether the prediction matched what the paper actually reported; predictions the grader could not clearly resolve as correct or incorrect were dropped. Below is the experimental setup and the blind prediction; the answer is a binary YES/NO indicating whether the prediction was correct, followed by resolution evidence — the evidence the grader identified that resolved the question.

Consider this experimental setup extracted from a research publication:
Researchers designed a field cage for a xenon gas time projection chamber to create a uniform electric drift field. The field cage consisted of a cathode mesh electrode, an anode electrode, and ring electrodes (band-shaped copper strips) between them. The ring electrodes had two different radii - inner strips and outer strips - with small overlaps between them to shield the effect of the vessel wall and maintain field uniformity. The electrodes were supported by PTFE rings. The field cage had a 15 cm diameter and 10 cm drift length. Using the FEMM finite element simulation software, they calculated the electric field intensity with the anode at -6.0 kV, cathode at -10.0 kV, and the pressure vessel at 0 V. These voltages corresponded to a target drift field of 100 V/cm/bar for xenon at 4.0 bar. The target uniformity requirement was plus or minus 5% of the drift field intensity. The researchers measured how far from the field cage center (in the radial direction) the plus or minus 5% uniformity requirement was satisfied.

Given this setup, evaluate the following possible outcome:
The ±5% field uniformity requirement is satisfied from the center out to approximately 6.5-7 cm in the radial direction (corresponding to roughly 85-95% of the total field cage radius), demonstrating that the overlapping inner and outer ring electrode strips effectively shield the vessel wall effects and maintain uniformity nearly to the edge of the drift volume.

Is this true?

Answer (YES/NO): NO